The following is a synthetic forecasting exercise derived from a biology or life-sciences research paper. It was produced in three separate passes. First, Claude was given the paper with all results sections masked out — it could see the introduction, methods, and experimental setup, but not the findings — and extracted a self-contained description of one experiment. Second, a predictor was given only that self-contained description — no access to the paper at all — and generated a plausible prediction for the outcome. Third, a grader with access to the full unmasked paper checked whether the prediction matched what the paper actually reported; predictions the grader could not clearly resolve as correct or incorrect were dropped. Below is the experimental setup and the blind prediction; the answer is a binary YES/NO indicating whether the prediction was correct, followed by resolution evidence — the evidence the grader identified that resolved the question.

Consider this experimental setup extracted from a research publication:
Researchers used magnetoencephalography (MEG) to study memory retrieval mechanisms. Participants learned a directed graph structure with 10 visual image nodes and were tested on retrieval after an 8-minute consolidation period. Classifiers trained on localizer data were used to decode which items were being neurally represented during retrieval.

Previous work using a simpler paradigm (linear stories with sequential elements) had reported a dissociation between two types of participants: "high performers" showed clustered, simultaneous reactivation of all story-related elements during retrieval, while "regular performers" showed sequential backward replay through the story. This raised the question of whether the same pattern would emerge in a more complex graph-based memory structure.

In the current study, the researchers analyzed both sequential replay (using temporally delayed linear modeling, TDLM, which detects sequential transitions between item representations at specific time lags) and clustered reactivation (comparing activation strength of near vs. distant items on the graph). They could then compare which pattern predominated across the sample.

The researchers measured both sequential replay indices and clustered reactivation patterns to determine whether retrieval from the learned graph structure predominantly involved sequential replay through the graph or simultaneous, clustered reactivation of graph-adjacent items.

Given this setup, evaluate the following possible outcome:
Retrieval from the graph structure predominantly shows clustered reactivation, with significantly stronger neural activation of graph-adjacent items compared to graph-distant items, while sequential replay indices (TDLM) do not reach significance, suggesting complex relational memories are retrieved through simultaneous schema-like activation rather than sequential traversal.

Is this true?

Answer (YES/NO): NO